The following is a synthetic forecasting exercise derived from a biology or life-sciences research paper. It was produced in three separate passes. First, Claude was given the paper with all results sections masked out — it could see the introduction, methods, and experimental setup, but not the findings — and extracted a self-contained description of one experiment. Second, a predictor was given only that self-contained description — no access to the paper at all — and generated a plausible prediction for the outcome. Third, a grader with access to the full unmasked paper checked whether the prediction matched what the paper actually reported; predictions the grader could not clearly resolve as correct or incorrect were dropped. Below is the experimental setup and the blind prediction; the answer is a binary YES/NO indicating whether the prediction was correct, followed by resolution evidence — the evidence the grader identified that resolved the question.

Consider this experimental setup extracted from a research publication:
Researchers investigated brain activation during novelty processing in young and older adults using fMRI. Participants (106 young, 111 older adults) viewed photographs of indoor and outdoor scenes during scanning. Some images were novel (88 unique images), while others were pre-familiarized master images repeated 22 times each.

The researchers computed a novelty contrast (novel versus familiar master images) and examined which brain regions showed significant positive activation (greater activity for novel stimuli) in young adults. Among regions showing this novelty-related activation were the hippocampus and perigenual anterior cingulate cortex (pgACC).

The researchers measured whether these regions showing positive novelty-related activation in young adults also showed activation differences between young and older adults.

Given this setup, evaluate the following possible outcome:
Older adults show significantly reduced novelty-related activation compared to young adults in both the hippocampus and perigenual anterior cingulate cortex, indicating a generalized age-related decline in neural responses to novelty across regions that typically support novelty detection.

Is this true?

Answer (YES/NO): YES